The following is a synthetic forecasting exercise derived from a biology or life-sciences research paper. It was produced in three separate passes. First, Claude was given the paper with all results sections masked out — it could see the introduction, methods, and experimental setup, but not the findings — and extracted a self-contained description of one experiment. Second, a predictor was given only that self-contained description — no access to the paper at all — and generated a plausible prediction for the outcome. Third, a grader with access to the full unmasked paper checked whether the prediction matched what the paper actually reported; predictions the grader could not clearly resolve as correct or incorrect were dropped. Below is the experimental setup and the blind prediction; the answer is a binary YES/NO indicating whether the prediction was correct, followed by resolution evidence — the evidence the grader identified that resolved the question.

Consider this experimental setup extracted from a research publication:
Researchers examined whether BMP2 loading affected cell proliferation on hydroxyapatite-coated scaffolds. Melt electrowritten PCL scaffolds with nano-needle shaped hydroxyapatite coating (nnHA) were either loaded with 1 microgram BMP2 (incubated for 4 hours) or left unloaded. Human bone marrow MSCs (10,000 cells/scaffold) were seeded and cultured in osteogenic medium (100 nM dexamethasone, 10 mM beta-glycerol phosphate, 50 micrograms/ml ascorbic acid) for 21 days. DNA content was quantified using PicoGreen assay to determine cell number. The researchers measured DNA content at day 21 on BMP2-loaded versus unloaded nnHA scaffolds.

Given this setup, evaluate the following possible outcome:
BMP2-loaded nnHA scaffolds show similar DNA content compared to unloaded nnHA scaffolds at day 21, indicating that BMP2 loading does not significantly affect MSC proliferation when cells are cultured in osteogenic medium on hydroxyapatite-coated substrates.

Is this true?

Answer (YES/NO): NO